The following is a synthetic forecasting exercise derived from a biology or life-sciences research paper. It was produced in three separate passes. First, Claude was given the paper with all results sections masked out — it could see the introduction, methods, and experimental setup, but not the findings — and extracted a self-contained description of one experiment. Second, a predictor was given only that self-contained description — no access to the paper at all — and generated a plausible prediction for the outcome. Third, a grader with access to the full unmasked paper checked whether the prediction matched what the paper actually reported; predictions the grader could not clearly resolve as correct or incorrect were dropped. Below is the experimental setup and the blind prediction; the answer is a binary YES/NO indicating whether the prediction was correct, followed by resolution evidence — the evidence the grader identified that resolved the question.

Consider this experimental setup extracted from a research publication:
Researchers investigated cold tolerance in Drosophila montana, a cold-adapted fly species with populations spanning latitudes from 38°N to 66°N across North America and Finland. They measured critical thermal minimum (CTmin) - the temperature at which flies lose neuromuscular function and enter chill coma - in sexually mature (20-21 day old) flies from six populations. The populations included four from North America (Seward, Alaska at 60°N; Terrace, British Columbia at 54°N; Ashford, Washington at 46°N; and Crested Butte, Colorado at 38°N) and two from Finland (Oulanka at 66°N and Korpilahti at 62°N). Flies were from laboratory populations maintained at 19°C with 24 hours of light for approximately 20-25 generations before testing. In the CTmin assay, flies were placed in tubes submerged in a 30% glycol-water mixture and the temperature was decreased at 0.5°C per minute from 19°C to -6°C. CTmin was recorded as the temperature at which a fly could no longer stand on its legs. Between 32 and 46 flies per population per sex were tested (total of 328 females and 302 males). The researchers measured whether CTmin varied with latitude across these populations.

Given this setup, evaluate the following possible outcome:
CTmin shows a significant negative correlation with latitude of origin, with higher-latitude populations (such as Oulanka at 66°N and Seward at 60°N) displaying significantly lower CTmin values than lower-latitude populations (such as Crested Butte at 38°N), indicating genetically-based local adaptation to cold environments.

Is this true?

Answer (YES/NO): NO